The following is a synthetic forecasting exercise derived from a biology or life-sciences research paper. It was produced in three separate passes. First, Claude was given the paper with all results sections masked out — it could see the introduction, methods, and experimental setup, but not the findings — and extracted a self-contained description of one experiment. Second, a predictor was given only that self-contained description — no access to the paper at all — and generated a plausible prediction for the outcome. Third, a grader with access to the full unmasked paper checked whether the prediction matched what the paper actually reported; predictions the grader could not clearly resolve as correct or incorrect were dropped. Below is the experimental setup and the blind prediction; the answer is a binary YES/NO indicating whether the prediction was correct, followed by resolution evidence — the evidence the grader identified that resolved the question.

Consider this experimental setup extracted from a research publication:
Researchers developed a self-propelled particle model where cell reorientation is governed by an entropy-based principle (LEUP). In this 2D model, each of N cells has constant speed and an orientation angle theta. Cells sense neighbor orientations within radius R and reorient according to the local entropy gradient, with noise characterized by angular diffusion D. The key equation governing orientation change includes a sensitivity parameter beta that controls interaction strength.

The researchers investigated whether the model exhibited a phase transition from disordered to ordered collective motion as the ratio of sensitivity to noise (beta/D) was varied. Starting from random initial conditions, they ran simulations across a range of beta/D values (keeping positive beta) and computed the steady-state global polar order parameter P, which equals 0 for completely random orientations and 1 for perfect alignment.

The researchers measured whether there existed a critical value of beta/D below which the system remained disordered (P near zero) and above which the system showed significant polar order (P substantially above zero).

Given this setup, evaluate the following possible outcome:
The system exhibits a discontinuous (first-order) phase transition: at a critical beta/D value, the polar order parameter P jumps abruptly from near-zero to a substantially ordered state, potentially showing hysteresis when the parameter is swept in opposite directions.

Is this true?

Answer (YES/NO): NO